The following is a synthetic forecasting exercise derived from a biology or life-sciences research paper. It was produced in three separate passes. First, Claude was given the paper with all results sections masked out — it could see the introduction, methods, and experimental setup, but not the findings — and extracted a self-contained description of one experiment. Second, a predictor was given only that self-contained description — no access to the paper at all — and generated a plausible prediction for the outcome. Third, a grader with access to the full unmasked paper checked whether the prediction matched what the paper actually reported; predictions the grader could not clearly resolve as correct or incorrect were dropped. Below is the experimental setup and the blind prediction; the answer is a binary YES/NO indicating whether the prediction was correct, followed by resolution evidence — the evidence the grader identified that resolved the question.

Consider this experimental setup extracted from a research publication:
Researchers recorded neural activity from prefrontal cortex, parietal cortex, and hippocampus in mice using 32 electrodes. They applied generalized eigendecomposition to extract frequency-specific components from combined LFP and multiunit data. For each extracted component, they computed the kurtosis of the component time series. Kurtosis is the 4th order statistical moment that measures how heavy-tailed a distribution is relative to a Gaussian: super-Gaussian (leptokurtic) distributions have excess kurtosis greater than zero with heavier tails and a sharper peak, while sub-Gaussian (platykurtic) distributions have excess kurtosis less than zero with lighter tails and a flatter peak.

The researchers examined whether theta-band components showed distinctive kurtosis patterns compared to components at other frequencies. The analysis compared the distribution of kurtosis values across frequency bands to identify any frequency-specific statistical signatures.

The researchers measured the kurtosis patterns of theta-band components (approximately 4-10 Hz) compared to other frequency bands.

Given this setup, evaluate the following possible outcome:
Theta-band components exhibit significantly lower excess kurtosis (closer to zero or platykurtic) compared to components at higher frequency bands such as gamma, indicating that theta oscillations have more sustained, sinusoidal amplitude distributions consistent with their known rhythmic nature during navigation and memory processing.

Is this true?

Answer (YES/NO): YES